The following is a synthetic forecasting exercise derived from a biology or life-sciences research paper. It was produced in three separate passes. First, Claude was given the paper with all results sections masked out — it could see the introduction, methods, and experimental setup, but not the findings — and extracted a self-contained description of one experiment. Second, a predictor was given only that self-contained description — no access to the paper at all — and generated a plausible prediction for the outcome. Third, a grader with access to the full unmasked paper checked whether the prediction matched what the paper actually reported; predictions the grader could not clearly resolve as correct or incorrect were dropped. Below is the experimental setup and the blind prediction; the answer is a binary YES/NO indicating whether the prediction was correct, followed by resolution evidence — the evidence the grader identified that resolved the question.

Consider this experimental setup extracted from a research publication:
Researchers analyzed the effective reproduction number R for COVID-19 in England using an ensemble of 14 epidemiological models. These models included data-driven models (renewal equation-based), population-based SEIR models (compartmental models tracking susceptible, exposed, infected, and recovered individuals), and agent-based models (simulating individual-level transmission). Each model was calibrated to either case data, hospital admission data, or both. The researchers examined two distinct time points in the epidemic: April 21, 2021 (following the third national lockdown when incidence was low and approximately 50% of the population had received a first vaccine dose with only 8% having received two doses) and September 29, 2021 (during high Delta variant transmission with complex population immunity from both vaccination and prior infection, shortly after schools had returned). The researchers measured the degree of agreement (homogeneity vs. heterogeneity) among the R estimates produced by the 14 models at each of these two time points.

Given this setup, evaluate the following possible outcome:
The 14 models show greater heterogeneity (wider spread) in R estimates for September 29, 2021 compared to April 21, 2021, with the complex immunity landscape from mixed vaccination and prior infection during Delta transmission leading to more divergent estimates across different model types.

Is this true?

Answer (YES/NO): YES